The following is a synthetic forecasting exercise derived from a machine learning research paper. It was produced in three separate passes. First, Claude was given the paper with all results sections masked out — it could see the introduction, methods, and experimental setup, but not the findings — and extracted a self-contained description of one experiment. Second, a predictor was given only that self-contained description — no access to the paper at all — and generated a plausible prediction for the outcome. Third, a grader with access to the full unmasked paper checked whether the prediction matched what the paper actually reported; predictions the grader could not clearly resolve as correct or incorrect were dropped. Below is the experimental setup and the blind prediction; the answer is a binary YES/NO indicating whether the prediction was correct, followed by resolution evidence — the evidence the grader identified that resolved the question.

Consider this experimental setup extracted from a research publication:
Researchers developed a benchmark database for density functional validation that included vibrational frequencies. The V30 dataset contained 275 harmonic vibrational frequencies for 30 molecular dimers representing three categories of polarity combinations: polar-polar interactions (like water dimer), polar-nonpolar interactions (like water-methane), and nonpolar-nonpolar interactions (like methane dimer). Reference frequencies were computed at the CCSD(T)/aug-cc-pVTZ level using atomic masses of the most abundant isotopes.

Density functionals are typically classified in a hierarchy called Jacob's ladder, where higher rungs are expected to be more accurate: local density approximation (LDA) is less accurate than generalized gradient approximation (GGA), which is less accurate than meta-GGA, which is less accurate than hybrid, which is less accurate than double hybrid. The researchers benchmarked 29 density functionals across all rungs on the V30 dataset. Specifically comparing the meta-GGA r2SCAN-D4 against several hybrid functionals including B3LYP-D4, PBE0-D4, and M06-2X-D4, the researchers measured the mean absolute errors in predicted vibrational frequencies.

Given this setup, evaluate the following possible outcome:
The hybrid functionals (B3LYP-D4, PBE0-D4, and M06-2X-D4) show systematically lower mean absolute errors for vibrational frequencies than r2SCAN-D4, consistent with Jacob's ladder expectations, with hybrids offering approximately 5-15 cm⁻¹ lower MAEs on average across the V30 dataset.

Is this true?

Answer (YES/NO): NO